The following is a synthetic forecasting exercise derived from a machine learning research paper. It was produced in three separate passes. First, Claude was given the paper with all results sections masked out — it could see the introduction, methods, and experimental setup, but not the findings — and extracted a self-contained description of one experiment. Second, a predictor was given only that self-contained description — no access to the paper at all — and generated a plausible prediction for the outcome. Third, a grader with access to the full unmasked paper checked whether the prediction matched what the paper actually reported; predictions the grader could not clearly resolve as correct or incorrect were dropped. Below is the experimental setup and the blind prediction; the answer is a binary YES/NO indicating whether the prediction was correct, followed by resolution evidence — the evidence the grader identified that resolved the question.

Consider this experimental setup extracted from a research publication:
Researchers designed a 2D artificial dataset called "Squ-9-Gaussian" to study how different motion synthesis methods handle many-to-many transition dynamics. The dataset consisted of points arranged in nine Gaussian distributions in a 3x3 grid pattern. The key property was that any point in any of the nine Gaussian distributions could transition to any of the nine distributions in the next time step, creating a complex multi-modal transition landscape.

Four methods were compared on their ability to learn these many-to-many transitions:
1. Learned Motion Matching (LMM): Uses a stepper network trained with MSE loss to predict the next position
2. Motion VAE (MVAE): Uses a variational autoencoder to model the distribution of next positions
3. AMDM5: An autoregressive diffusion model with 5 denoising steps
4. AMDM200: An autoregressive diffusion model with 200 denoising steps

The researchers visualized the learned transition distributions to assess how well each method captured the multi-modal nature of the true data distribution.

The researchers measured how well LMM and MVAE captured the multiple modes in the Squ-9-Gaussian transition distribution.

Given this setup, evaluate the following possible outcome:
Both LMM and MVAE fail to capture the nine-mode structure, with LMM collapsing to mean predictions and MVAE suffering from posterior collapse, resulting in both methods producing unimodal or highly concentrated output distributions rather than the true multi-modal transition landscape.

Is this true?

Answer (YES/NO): NO